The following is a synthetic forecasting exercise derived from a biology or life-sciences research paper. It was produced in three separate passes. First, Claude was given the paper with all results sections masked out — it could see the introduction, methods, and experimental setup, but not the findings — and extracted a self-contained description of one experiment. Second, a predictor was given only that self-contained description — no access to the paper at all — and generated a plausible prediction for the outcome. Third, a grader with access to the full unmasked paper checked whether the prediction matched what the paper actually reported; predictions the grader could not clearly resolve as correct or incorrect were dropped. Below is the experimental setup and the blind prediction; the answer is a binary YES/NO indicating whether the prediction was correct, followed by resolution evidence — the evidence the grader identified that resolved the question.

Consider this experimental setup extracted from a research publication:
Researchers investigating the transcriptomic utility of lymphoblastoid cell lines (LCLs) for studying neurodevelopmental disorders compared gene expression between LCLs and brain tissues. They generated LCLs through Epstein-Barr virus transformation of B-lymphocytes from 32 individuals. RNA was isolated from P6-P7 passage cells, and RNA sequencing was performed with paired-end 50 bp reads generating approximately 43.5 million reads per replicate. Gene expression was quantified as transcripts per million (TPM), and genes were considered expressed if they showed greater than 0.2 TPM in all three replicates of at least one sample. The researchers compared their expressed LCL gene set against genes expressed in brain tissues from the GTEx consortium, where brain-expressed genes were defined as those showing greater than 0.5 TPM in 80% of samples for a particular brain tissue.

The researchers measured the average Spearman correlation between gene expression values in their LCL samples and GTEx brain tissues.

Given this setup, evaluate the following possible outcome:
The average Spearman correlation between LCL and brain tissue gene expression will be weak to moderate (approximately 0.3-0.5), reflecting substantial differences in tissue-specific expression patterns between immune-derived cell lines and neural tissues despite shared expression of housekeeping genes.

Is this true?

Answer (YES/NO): NO